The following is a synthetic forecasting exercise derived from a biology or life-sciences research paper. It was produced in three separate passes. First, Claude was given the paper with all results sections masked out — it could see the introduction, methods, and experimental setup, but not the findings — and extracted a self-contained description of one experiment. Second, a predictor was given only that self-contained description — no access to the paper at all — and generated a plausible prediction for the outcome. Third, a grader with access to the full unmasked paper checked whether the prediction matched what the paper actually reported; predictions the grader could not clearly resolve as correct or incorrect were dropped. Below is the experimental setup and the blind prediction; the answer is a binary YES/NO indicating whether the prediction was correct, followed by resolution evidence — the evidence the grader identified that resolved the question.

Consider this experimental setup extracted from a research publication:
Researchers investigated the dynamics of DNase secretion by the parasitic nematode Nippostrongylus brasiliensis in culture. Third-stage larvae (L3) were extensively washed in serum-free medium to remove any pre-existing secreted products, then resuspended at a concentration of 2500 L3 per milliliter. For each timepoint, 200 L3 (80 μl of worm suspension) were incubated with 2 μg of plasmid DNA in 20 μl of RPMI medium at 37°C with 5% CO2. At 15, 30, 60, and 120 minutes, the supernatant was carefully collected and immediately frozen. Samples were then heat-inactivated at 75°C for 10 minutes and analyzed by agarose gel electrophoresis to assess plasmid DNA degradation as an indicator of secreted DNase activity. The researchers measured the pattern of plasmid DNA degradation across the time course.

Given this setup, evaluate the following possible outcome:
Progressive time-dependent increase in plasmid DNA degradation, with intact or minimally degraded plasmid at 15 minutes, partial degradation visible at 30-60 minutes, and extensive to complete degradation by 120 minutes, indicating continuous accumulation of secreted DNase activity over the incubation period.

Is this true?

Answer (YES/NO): NO